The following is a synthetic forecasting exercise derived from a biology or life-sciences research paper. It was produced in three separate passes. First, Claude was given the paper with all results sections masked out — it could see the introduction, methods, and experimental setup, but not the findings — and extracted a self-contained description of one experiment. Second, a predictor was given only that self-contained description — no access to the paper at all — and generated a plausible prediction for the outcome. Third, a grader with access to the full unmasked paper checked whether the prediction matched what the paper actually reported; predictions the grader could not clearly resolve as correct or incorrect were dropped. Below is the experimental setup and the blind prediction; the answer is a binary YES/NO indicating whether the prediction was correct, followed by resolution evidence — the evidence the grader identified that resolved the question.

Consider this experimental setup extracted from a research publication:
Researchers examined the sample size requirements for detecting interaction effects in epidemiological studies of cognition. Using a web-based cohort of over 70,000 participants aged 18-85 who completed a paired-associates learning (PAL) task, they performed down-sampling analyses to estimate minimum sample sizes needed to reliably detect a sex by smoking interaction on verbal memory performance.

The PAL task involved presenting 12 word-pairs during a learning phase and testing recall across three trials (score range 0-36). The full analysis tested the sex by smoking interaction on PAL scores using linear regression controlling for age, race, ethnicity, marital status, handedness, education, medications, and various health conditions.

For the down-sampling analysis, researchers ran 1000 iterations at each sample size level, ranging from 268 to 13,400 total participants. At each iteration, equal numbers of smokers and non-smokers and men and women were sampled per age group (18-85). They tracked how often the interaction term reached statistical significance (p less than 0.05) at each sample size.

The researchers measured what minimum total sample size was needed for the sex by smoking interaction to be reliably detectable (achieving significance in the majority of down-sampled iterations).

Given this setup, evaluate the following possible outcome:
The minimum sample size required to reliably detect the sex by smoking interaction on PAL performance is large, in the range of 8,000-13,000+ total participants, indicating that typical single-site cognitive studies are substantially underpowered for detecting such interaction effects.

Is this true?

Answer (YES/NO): YES